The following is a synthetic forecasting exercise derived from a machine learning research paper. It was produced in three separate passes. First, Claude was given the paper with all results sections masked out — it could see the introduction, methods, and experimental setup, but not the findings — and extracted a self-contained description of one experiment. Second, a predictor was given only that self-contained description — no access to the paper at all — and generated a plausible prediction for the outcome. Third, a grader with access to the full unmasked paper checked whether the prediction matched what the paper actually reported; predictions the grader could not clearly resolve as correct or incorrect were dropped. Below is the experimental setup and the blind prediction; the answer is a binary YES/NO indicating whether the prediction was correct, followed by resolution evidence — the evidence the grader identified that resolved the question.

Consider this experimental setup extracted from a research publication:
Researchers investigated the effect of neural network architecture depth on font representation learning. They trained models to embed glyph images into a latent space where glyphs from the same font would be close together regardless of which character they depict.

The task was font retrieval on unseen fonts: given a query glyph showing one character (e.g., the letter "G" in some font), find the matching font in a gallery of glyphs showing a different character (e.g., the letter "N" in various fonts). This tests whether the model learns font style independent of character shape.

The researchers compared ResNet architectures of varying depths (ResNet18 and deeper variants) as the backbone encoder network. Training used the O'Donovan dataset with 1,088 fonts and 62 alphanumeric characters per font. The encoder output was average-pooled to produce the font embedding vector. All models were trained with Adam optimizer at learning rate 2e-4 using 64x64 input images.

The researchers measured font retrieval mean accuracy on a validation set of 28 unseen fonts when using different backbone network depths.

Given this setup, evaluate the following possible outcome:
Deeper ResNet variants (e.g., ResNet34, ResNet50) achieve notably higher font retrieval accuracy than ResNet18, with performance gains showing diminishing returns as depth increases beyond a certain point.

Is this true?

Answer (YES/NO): NO